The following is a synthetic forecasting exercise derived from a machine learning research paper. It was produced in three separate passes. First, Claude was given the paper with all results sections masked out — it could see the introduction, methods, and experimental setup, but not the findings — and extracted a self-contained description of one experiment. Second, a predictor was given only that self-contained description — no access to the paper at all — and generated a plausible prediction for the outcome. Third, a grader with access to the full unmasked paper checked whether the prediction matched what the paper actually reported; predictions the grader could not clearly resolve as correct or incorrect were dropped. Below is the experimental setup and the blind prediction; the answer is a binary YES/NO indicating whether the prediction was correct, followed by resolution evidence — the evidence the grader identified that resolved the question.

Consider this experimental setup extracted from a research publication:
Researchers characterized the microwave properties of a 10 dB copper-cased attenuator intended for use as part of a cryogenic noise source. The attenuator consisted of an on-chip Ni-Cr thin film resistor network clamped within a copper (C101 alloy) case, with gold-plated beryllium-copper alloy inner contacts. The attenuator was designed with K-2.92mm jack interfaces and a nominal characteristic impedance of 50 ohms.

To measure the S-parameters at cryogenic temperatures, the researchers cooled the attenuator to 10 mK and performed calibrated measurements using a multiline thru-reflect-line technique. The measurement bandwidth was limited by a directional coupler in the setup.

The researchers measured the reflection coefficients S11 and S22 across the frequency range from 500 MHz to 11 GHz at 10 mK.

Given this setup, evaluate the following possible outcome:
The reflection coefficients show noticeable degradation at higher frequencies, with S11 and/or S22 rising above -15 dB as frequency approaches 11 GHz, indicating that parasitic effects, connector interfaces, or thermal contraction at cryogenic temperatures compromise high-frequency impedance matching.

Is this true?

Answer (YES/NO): NO